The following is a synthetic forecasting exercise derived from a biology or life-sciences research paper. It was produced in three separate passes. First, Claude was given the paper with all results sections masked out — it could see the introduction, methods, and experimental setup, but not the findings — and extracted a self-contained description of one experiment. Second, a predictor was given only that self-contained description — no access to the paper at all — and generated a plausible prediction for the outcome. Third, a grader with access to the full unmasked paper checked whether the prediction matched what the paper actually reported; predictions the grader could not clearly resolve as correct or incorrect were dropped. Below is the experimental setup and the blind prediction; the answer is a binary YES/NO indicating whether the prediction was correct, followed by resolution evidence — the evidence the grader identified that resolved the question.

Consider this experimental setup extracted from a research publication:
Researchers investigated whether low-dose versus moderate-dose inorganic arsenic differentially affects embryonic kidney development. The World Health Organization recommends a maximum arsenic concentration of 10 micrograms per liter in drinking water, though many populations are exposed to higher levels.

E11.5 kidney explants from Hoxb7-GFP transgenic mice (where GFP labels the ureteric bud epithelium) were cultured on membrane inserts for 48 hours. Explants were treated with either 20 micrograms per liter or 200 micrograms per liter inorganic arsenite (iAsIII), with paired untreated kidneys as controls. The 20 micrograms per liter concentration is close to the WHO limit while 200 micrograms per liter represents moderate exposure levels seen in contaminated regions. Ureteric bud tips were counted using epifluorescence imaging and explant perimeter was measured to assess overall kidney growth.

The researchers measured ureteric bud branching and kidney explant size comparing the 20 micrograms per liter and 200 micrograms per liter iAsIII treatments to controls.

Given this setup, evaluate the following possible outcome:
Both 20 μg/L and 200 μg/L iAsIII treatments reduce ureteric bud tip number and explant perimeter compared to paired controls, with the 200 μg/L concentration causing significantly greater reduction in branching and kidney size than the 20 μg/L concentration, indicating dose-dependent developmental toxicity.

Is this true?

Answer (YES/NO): NO